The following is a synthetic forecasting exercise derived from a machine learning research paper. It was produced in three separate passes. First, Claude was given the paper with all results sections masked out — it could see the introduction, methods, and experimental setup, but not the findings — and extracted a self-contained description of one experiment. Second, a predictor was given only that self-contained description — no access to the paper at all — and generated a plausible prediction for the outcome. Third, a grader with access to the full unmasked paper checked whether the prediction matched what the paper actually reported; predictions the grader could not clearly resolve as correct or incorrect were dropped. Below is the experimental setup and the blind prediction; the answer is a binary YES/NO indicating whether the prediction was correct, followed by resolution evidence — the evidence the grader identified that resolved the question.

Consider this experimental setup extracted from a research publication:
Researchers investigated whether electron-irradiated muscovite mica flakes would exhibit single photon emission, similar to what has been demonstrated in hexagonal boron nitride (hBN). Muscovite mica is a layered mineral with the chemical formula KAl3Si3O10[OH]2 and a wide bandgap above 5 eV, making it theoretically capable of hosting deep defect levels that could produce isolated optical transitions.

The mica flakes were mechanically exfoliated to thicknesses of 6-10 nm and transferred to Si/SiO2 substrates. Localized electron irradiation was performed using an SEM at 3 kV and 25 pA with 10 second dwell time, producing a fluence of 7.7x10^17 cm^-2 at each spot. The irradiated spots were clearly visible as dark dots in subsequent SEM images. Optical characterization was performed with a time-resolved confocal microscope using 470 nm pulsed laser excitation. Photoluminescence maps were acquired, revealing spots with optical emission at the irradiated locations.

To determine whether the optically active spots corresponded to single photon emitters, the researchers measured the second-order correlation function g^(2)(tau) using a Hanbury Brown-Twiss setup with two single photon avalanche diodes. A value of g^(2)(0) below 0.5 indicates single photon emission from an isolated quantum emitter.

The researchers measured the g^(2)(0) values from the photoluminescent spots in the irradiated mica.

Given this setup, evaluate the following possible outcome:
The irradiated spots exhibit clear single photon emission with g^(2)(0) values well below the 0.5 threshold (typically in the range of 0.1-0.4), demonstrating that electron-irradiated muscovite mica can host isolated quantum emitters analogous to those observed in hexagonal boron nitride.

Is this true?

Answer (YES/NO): NO